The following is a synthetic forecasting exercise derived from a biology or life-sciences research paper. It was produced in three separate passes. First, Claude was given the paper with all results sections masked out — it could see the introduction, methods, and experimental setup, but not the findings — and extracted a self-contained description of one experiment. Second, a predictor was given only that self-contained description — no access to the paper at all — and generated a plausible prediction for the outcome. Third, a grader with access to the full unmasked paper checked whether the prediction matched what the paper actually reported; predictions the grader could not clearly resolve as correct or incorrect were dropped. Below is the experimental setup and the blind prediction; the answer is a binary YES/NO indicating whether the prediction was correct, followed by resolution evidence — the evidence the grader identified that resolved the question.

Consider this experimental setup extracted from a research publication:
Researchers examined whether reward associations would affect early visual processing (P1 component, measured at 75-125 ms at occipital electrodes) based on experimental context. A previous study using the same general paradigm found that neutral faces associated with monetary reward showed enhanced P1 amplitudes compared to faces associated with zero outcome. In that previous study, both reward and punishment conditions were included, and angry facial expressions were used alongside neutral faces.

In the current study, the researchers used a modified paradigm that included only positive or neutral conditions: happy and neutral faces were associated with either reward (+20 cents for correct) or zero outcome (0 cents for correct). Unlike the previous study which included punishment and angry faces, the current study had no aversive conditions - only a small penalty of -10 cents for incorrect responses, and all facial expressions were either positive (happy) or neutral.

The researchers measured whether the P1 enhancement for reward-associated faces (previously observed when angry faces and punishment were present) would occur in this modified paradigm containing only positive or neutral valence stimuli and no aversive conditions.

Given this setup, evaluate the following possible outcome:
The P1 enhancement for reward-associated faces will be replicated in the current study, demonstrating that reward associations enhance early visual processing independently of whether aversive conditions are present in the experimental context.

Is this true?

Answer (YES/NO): NO